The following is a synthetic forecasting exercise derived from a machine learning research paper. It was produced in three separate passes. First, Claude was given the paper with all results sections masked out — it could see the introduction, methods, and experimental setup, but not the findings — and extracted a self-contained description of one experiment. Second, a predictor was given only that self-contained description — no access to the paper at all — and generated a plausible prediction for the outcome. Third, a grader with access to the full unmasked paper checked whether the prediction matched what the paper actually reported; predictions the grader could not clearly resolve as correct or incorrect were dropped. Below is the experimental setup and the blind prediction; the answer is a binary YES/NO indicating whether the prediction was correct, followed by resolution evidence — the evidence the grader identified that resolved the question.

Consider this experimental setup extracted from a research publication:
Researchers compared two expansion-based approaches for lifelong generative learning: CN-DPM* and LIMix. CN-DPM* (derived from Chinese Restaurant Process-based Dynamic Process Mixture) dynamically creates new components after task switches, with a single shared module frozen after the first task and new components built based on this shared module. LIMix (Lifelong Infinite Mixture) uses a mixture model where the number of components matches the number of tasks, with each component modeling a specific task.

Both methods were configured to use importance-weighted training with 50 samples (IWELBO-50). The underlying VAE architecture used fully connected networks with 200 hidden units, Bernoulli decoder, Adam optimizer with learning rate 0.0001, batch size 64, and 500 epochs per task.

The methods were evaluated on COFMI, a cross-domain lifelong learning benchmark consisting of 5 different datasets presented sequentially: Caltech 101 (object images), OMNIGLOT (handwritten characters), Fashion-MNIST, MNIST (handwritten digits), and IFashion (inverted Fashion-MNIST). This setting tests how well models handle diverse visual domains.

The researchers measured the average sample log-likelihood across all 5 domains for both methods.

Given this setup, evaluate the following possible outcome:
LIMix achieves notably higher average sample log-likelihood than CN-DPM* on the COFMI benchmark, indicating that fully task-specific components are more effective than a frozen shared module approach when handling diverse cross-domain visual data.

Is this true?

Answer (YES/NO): NO